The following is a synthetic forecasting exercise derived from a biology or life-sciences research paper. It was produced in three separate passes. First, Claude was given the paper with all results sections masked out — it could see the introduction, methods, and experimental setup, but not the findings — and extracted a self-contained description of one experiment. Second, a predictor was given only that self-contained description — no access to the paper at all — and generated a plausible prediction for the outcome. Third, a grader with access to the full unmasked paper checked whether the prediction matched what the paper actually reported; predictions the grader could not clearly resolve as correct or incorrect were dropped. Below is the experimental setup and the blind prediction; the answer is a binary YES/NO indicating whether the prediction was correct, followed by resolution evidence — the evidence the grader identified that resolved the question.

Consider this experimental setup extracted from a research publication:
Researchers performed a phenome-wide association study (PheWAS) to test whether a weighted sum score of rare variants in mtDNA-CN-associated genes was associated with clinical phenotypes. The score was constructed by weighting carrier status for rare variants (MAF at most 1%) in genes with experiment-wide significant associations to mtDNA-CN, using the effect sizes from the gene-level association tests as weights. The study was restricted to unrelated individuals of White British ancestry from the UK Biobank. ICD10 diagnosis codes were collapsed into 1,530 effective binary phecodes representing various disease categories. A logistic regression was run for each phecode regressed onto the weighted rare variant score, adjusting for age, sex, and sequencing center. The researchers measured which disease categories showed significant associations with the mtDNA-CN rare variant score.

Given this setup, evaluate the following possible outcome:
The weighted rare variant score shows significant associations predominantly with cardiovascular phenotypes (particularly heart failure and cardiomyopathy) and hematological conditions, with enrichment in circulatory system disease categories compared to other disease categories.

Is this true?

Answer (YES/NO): NO